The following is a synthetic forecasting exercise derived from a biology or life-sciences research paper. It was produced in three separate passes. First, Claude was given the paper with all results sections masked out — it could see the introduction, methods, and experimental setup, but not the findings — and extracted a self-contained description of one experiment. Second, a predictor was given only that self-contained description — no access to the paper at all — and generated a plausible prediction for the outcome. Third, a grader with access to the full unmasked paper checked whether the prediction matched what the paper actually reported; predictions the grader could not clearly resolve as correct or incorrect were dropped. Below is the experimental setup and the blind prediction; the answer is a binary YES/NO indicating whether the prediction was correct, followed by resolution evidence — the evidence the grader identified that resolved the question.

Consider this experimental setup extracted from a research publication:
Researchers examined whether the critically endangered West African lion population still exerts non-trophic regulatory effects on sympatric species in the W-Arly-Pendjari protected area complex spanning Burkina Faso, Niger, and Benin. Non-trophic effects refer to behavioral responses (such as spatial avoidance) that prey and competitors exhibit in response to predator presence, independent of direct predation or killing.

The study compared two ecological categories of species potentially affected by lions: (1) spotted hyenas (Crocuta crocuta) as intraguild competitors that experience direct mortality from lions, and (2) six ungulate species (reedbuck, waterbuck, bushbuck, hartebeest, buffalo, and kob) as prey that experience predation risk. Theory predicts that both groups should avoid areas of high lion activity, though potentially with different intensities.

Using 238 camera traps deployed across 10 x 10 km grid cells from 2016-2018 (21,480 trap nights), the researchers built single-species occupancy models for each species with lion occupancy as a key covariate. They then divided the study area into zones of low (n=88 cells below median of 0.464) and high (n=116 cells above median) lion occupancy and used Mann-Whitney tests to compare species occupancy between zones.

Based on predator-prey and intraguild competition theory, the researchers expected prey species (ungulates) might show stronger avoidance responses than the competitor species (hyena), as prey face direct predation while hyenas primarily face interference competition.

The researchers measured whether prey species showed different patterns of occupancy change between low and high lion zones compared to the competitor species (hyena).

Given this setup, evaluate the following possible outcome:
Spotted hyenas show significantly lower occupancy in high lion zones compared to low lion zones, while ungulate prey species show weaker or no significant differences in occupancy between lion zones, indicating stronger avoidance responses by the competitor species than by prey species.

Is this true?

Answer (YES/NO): NO